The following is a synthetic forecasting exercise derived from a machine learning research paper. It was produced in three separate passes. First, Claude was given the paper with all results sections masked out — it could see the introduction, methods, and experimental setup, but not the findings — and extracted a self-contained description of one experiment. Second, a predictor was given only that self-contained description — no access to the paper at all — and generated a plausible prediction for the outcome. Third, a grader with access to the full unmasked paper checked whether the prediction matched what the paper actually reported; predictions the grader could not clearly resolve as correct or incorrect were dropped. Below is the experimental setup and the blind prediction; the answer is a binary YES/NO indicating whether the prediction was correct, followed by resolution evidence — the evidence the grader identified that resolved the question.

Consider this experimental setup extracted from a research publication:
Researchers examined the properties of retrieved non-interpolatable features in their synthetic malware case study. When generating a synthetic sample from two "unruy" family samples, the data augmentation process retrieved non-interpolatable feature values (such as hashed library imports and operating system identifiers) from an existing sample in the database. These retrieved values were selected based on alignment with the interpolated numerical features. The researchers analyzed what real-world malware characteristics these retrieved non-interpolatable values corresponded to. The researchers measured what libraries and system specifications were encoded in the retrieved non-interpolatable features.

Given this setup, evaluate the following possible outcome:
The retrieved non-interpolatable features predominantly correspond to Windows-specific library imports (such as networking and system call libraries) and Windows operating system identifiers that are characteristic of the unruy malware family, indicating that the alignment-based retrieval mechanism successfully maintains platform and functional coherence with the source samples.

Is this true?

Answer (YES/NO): YES